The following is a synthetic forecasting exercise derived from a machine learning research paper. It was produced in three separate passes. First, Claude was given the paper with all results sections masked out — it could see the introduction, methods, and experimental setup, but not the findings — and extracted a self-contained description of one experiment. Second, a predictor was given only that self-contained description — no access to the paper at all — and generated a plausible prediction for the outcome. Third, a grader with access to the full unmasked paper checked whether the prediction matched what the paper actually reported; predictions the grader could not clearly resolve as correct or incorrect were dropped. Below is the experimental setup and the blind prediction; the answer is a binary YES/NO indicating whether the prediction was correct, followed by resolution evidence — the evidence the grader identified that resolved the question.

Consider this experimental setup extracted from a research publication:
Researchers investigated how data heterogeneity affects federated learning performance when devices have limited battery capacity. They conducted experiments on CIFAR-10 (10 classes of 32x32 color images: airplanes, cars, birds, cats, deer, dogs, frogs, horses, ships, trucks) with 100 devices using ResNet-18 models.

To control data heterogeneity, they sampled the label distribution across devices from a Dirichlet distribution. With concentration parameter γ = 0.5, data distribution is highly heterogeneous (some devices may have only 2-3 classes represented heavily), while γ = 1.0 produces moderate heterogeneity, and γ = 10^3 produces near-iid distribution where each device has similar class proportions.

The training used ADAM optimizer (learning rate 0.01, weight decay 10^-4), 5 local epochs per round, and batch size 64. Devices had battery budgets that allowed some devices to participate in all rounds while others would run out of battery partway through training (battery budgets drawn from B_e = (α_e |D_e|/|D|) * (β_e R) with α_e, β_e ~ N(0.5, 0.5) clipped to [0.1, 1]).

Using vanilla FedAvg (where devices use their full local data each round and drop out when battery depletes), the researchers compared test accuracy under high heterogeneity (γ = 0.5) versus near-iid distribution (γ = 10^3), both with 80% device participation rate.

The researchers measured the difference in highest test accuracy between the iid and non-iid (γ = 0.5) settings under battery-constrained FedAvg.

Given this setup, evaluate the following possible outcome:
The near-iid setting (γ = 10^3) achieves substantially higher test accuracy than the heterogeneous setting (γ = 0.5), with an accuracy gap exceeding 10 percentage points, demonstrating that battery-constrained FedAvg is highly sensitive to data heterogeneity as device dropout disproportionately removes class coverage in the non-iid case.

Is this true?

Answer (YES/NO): NO